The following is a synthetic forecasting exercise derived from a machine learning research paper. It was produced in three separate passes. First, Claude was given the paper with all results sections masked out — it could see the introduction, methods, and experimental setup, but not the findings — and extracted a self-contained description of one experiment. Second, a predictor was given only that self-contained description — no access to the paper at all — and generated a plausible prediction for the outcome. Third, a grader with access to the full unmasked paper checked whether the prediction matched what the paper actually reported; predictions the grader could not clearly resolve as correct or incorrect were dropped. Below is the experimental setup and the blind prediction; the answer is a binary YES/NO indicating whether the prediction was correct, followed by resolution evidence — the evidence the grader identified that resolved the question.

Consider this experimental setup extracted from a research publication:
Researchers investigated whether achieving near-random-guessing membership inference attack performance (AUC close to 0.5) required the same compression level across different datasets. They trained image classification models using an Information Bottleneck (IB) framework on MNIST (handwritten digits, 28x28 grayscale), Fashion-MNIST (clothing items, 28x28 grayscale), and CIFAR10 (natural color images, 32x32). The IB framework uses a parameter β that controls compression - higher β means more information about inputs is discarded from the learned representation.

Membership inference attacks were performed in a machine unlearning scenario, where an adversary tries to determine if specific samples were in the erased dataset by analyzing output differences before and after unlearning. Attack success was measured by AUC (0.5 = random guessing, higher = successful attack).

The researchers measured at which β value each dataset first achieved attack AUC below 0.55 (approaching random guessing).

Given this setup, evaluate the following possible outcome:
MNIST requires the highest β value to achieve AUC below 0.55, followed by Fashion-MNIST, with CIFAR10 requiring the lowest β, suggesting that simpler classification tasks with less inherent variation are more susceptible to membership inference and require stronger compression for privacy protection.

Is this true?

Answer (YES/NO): NO